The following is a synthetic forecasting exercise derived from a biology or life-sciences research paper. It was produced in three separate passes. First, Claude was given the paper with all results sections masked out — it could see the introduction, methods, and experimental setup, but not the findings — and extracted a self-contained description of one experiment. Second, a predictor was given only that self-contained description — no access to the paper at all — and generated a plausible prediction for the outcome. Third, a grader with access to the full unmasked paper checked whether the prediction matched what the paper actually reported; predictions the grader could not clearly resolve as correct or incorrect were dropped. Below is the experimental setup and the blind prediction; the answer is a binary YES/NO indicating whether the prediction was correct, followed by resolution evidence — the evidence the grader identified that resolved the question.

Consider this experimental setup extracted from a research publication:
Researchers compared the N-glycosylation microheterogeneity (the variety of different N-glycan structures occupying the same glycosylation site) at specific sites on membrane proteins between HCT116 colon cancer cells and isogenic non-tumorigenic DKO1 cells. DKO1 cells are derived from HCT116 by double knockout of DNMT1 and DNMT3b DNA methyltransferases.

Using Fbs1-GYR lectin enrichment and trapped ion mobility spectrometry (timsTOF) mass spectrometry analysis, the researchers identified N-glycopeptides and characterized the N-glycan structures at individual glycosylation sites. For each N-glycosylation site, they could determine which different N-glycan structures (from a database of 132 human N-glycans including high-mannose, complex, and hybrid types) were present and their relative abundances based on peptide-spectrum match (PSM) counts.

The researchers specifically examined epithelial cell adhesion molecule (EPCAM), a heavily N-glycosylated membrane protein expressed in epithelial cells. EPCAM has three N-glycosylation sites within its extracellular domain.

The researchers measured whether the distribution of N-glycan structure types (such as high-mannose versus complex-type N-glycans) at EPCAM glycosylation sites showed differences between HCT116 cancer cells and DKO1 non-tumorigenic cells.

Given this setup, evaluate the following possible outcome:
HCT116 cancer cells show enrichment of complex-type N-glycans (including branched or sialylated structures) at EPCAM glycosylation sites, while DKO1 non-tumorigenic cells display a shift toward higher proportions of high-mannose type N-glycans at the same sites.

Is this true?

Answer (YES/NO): NO